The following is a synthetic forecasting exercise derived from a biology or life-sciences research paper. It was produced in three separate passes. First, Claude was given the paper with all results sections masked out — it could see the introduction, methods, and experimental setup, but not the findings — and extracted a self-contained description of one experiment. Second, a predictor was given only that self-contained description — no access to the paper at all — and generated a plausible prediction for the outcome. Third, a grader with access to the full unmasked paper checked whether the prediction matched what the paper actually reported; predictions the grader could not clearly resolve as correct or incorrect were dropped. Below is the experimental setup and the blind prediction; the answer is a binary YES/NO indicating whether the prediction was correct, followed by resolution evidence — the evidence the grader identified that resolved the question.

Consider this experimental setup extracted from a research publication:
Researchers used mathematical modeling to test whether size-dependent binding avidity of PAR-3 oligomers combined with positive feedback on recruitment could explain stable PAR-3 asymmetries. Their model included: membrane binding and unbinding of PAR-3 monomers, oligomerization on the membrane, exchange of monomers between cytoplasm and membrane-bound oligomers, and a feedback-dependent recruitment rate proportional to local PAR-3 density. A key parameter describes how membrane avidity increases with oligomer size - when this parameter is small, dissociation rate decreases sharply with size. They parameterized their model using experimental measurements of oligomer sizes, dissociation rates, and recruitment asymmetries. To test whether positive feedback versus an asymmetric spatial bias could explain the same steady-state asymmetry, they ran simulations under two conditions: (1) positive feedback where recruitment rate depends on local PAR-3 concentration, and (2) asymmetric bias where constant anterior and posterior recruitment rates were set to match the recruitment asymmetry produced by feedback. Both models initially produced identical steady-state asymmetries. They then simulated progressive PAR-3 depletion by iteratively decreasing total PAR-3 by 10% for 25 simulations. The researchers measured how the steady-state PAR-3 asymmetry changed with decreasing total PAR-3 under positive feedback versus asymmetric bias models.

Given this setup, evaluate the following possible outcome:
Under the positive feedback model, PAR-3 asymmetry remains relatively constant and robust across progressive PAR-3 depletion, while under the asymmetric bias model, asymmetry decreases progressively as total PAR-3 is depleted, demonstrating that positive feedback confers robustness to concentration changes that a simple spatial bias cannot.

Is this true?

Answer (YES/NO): NO